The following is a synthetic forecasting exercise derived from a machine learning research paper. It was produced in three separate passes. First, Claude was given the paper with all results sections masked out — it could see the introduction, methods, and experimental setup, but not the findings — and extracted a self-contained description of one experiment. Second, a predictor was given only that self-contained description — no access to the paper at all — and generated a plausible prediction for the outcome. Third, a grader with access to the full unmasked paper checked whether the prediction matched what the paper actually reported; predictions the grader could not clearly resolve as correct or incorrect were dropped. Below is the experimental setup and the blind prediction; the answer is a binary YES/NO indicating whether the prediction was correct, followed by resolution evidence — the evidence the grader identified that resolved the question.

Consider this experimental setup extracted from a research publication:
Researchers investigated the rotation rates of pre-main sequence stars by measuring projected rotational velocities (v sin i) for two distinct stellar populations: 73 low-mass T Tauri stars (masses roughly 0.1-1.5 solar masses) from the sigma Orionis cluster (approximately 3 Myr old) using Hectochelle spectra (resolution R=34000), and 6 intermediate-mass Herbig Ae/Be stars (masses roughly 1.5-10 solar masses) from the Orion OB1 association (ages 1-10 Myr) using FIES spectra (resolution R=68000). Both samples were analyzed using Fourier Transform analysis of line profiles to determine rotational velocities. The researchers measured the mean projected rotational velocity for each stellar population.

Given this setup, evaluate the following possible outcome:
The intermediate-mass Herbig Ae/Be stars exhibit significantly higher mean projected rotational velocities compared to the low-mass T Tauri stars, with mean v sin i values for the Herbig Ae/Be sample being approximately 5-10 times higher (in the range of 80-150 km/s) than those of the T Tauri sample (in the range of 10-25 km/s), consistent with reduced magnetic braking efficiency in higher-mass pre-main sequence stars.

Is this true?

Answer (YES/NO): YES